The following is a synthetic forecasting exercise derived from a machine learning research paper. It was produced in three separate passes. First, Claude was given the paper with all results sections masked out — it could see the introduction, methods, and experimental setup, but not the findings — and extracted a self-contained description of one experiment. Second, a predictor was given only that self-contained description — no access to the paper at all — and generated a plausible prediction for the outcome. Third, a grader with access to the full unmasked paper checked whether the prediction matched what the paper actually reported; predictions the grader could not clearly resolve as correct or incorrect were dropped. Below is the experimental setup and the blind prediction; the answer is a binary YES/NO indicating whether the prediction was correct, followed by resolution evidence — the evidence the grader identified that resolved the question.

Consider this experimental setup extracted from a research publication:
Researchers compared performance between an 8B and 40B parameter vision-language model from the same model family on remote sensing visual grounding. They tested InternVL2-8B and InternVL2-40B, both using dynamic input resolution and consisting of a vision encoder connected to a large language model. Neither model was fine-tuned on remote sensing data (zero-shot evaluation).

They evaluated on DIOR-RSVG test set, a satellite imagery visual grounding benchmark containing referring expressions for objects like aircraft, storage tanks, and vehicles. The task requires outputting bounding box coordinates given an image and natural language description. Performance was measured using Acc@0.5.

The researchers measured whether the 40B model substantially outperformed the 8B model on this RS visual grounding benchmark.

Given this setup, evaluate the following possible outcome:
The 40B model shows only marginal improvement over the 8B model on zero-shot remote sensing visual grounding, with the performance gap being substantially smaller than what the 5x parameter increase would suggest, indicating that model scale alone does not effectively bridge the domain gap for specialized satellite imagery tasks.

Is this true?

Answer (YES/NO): YES